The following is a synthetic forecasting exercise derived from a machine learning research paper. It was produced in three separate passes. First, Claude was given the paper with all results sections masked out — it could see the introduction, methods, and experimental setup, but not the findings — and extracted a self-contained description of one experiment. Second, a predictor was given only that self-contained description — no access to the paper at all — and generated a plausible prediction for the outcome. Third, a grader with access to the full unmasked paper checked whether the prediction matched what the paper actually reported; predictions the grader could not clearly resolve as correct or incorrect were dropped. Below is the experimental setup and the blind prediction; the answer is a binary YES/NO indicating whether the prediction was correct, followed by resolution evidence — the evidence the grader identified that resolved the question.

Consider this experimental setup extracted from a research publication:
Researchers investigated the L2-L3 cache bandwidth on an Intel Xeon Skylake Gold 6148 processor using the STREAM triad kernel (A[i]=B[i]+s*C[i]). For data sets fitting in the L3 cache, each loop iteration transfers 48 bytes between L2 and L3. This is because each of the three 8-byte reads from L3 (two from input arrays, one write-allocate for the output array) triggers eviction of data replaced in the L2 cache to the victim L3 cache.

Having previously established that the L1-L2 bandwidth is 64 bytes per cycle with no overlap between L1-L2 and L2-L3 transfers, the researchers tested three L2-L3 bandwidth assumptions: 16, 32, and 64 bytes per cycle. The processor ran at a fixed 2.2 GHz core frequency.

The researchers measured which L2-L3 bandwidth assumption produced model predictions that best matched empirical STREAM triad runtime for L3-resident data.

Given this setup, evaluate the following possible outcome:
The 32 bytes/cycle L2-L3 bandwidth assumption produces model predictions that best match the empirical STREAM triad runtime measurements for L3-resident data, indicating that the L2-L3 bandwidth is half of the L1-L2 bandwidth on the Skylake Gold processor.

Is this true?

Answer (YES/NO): YES